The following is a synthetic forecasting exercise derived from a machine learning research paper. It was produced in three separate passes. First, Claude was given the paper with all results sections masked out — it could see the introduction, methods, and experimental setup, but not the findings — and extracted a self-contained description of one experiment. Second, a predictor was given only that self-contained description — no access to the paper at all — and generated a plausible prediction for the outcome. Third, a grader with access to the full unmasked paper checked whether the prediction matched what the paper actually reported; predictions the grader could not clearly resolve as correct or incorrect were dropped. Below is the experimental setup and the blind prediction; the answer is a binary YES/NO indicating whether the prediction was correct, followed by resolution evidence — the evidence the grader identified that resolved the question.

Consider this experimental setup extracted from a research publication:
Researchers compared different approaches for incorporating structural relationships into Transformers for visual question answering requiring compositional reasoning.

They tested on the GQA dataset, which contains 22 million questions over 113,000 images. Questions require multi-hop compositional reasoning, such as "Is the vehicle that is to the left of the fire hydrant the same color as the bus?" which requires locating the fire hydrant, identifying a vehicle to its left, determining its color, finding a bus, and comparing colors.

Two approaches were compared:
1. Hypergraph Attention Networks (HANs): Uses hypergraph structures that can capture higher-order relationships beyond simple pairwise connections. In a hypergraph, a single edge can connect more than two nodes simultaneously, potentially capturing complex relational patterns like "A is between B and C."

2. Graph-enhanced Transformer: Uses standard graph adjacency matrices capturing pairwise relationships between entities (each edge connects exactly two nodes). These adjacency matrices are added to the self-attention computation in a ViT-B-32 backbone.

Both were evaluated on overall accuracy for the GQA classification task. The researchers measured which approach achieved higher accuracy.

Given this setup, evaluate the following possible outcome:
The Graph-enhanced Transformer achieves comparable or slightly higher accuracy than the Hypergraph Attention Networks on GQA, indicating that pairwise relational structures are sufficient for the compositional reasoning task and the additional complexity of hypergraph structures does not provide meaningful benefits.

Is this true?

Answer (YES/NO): NO